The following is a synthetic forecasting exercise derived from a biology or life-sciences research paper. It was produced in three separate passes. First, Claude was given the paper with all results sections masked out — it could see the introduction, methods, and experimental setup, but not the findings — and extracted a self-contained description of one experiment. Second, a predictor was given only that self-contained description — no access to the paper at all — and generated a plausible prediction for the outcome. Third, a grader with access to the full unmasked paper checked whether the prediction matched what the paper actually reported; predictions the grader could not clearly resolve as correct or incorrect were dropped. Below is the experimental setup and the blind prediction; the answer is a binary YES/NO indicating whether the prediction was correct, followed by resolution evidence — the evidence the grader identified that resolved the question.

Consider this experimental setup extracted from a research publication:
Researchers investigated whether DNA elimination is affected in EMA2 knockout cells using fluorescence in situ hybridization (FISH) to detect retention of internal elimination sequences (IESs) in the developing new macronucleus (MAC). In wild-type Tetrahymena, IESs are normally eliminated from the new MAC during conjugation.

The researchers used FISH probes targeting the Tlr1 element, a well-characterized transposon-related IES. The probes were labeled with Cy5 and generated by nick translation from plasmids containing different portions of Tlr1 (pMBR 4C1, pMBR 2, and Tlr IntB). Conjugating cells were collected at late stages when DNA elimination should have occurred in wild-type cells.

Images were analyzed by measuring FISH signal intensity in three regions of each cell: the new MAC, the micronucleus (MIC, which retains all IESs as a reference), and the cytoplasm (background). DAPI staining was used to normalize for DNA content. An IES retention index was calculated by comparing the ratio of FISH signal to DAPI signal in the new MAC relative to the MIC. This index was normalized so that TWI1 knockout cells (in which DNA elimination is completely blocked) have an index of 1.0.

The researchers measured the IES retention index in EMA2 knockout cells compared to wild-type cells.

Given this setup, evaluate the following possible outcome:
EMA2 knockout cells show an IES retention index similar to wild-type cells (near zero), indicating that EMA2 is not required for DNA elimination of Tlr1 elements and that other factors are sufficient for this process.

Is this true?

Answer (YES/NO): NO